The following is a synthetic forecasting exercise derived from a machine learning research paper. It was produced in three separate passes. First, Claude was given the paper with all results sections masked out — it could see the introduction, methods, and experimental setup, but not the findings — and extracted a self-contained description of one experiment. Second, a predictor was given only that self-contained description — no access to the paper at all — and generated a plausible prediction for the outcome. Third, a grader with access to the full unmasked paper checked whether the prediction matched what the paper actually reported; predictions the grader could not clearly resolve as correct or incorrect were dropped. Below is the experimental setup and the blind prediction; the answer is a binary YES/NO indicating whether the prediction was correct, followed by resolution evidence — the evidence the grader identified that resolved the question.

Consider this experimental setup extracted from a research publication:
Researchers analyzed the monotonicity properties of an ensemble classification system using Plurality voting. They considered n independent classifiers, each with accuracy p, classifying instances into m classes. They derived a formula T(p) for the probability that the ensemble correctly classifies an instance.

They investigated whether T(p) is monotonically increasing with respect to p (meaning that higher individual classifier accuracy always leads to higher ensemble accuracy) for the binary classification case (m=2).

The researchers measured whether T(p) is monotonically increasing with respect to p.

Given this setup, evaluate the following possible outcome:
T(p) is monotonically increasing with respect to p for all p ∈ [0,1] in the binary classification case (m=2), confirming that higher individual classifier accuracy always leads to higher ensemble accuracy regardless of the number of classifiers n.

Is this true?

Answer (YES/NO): YES